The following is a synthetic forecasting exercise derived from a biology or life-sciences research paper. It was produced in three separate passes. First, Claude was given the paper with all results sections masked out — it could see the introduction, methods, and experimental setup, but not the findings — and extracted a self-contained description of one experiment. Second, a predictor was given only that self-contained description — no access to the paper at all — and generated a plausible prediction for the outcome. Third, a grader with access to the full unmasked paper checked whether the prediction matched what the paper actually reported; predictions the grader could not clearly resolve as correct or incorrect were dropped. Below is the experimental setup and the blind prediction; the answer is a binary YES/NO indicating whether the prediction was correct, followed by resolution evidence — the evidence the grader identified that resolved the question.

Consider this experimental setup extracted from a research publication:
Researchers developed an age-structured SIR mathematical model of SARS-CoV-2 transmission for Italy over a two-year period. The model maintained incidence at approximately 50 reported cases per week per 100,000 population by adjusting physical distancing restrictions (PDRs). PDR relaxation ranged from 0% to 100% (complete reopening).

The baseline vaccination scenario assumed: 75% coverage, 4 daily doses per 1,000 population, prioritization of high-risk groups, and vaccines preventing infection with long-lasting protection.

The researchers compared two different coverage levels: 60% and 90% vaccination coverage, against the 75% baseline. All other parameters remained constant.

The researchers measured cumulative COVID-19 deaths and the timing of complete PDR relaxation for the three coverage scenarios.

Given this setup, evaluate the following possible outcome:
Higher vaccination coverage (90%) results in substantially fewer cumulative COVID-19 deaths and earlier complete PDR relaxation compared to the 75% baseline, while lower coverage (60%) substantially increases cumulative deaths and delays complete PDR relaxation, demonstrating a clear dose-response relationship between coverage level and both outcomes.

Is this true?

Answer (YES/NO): NO